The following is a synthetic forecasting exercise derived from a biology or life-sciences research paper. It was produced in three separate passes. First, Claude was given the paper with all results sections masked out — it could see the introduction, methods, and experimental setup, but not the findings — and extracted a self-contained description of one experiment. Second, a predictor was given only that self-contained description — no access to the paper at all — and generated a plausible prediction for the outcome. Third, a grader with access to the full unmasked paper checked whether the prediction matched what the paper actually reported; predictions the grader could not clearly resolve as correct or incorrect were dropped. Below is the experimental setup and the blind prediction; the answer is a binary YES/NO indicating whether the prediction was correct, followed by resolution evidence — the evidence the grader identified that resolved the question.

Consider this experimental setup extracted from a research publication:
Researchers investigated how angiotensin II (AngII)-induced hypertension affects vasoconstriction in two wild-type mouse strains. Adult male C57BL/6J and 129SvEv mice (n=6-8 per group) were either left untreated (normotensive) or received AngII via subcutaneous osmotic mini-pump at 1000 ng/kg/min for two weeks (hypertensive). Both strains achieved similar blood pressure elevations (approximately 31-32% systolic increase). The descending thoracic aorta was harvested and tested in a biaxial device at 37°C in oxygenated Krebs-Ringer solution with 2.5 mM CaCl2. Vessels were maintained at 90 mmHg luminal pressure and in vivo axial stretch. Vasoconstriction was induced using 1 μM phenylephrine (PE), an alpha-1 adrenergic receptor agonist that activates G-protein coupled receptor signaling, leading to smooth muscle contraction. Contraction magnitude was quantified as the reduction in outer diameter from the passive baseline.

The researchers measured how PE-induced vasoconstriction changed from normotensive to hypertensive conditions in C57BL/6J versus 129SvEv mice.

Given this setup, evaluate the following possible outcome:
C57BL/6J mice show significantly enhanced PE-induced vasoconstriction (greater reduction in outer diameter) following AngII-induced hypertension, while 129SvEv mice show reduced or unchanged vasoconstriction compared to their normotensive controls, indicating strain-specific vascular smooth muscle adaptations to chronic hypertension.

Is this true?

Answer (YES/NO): NO